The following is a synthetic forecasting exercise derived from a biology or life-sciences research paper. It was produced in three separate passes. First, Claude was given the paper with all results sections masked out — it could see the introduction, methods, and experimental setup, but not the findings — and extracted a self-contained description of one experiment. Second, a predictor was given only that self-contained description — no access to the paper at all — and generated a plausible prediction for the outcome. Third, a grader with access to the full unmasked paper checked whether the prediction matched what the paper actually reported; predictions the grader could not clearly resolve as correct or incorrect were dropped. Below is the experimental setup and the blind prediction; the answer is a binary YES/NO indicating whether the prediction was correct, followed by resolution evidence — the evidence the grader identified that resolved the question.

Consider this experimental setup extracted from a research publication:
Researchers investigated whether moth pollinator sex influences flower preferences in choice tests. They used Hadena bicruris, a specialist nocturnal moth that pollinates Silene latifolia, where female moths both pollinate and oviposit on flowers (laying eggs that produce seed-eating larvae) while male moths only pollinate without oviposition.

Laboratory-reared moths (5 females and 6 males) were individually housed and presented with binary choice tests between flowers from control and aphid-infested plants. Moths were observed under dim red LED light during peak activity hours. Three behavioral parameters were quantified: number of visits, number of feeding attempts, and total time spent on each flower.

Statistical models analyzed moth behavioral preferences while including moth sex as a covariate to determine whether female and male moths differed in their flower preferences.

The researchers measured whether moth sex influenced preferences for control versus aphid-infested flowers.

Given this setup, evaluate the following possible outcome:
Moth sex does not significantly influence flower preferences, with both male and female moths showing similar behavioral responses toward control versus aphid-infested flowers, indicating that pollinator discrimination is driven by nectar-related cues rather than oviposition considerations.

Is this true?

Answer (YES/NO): NO